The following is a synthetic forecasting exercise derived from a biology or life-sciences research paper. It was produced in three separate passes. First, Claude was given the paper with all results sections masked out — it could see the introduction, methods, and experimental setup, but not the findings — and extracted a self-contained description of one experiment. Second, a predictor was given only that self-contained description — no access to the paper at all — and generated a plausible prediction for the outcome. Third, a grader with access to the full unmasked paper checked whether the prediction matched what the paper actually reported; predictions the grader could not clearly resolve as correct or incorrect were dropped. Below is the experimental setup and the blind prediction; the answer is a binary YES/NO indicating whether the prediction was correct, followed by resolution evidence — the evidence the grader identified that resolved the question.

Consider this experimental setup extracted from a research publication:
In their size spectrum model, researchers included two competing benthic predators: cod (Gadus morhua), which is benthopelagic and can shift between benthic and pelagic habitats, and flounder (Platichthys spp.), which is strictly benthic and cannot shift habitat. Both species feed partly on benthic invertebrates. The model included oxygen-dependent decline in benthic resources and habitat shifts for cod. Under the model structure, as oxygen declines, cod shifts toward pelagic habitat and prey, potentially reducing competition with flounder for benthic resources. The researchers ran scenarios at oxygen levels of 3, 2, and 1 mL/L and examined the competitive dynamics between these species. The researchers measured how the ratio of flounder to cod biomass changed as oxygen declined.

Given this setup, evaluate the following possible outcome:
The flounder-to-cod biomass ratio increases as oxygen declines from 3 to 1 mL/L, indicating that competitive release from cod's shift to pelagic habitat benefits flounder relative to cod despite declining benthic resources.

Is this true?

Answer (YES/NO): NO